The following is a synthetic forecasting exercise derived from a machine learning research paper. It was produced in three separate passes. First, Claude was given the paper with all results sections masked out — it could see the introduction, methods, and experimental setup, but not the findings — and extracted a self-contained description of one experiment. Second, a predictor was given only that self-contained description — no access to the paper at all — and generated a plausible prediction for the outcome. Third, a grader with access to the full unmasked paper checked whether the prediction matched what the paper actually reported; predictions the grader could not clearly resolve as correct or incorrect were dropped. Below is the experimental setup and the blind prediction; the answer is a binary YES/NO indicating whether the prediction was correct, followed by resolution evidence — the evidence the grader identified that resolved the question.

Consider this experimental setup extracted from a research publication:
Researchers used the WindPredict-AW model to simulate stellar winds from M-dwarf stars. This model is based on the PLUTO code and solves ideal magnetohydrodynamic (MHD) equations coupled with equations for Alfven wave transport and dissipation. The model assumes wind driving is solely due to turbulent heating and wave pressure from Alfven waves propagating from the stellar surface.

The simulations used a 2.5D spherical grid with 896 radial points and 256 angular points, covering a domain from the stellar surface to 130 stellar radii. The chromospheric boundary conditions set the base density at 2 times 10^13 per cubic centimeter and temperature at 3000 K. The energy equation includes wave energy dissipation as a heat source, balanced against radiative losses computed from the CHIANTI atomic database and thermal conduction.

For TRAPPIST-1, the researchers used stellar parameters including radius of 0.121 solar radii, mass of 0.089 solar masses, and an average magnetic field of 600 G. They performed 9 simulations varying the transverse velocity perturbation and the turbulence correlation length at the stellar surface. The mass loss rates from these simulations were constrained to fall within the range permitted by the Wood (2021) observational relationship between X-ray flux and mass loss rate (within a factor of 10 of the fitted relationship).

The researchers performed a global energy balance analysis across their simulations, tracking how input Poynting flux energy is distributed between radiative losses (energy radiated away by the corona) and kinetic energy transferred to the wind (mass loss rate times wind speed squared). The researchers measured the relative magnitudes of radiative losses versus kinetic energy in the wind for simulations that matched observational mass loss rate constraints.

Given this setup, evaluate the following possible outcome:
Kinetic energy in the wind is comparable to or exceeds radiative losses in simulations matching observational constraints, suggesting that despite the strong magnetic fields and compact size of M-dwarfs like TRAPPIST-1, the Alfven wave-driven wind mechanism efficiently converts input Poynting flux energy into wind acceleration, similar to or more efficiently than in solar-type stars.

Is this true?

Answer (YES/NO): NO